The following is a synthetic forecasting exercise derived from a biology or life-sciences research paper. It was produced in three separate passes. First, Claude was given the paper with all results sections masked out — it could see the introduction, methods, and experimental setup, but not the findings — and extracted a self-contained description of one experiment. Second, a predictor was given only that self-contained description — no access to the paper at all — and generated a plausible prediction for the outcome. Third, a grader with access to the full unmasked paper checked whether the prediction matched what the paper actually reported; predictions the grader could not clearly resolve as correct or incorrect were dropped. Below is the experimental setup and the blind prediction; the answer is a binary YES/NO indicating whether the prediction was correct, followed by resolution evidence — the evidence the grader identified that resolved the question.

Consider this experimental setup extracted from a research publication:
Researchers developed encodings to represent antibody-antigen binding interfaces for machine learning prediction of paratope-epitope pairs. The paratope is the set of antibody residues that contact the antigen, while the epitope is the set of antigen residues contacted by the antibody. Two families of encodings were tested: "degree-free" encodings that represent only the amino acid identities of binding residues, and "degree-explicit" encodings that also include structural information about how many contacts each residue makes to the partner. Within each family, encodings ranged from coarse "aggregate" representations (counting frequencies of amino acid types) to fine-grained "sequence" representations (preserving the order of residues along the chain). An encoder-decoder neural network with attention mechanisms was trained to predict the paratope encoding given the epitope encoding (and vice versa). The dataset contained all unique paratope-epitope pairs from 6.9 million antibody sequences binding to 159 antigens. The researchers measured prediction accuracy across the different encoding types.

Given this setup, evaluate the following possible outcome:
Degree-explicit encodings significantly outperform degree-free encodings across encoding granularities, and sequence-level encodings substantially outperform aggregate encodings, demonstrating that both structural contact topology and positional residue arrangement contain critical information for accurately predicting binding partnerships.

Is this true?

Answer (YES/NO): NO